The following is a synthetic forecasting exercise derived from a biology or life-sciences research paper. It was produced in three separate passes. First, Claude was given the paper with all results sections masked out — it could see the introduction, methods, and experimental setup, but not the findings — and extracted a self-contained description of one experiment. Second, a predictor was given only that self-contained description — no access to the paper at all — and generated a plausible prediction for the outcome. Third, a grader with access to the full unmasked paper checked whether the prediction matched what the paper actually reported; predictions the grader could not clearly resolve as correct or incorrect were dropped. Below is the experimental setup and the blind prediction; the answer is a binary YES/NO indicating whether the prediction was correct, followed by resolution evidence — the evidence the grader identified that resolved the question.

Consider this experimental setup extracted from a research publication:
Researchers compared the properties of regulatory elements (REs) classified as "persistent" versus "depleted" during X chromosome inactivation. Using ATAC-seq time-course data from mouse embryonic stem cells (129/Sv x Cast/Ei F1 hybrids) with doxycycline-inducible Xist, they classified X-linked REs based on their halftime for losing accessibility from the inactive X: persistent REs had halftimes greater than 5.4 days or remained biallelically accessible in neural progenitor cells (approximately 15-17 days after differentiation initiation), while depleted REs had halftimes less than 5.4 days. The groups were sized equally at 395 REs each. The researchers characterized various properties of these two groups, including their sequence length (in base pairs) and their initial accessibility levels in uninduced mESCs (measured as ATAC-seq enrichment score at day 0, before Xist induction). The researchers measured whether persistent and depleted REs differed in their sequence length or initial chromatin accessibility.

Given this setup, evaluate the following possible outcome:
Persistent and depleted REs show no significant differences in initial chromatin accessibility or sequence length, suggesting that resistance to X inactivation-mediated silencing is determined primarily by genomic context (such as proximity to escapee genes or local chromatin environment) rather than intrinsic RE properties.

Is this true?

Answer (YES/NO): YES